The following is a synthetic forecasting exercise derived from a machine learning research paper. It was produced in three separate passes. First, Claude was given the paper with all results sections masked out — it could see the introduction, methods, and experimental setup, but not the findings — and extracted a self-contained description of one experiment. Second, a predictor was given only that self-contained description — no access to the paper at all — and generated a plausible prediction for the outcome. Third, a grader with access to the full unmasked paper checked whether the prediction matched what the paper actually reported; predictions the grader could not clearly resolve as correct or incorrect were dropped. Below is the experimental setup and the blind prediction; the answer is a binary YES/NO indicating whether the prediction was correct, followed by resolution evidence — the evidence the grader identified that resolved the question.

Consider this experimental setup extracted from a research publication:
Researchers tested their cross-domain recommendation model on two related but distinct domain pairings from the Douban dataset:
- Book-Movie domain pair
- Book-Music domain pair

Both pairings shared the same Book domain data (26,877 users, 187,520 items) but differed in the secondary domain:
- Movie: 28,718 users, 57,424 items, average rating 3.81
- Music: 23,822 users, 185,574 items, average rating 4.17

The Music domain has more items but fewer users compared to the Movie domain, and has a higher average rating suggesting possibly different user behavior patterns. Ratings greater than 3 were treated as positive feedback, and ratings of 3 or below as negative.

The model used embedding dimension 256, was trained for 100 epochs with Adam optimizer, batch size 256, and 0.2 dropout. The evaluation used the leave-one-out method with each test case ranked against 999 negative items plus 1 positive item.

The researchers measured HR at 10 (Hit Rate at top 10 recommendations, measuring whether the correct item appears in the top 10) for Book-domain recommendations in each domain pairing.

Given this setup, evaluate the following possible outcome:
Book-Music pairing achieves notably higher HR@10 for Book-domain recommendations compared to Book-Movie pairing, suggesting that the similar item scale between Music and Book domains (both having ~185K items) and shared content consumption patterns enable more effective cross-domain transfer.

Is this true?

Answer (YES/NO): NO